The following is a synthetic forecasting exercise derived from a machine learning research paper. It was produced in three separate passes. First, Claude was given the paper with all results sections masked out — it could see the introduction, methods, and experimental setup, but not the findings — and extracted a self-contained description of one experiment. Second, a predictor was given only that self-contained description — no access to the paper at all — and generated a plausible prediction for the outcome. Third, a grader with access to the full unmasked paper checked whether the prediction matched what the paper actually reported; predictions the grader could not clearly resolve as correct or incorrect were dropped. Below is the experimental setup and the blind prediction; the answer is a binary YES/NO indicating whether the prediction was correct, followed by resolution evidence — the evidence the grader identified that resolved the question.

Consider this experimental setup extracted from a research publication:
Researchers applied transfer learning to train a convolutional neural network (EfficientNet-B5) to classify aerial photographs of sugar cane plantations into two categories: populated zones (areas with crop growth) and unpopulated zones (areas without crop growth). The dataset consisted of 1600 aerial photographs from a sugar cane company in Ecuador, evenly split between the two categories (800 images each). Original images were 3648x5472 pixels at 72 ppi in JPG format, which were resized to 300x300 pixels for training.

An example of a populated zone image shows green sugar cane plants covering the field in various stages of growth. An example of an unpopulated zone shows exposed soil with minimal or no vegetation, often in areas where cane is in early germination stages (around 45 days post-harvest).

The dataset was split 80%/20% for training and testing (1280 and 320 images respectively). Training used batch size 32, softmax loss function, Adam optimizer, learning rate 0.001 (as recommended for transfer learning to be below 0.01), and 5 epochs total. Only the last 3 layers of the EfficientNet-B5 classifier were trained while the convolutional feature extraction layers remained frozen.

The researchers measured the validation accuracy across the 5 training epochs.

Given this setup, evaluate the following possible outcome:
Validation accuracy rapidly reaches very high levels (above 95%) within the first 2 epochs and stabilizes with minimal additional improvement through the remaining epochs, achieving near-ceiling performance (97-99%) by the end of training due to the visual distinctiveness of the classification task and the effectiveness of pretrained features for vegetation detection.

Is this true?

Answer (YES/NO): YES